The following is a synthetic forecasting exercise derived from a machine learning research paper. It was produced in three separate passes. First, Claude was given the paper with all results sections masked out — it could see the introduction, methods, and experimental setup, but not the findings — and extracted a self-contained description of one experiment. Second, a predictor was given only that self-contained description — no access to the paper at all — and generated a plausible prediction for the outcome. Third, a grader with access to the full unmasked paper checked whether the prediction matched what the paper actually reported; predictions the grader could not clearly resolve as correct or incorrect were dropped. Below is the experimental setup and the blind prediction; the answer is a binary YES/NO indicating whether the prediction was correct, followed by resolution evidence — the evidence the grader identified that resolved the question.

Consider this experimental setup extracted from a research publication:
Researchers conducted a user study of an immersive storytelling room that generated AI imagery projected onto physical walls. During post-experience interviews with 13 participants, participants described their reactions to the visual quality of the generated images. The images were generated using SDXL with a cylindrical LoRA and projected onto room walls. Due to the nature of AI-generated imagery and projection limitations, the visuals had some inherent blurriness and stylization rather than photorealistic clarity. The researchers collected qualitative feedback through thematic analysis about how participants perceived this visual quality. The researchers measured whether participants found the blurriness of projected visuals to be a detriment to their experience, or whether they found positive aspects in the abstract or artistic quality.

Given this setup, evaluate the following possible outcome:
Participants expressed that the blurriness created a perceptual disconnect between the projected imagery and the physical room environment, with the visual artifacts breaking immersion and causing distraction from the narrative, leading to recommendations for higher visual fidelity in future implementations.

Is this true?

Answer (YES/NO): NO